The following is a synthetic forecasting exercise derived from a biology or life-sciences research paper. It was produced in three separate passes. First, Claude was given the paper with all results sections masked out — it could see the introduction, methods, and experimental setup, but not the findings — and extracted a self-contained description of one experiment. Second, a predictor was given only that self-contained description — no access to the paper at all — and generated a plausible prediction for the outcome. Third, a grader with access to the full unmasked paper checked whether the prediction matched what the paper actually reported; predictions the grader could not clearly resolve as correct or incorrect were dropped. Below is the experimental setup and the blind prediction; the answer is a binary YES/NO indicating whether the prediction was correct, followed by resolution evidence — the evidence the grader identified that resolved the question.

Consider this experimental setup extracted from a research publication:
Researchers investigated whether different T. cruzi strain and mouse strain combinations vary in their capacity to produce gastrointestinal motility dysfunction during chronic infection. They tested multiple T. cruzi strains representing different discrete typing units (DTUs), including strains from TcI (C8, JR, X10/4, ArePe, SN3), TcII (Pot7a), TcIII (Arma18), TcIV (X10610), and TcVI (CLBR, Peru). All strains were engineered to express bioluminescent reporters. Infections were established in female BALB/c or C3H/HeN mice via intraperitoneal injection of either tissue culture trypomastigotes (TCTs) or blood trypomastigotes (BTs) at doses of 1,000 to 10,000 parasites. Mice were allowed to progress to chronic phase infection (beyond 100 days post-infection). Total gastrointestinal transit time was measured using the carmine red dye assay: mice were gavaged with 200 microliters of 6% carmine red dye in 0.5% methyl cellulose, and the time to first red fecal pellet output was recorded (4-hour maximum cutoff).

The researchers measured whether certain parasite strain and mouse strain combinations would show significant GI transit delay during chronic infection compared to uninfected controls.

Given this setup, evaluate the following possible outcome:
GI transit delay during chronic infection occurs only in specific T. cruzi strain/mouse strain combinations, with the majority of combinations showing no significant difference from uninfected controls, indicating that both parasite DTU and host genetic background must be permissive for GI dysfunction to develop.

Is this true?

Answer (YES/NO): NO